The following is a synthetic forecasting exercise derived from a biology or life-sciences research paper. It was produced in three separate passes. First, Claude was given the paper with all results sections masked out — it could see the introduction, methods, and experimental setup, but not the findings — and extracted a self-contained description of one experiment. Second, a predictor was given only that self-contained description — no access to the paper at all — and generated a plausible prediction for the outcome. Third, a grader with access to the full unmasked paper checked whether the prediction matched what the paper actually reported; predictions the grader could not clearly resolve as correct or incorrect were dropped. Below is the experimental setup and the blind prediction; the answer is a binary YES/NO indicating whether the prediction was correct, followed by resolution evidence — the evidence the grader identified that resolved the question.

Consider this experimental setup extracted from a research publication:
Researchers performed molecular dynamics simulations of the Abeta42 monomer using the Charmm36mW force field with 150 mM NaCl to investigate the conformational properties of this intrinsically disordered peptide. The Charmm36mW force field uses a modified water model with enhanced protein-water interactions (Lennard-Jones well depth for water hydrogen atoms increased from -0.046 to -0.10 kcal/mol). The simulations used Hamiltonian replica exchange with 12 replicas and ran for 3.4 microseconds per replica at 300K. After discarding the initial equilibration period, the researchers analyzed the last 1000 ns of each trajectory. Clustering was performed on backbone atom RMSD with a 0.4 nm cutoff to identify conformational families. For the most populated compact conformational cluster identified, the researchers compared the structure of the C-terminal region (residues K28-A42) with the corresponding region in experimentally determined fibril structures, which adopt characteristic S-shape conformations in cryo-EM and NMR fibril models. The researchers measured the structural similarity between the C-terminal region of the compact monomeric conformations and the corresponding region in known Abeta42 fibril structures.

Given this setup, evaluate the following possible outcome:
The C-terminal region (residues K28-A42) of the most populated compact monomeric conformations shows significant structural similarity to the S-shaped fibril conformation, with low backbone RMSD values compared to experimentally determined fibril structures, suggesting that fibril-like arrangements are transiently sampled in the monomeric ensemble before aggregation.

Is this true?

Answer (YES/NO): YES